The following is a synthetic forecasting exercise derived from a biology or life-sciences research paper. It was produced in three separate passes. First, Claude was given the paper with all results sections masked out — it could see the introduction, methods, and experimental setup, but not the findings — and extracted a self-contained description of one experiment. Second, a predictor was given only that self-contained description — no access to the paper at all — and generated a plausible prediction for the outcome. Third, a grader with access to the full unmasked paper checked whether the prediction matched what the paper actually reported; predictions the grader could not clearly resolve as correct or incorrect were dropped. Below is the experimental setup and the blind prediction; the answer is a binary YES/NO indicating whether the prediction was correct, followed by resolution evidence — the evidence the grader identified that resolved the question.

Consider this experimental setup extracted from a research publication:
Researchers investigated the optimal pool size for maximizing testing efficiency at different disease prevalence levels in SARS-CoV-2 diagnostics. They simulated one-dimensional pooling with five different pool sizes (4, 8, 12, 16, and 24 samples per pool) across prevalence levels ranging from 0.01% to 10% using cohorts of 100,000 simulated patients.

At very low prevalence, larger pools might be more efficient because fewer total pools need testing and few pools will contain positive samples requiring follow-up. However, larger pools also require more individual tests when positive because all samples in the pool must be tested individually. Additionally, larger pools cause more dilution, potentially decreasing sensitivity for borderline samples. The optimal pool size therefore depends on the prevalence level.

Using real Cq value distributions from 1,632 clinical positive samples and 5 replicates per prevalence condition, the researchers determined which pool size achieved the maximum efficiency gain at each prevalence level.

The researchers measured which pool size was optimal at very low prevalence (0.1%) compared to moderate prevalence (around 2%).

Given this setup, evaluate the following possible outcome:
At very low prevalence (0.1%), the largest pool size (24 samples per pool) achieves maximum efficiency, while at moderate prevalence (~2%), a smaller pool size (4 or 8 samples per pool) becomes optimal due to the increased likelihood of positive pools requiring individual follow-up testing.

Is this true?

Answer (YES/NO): NO